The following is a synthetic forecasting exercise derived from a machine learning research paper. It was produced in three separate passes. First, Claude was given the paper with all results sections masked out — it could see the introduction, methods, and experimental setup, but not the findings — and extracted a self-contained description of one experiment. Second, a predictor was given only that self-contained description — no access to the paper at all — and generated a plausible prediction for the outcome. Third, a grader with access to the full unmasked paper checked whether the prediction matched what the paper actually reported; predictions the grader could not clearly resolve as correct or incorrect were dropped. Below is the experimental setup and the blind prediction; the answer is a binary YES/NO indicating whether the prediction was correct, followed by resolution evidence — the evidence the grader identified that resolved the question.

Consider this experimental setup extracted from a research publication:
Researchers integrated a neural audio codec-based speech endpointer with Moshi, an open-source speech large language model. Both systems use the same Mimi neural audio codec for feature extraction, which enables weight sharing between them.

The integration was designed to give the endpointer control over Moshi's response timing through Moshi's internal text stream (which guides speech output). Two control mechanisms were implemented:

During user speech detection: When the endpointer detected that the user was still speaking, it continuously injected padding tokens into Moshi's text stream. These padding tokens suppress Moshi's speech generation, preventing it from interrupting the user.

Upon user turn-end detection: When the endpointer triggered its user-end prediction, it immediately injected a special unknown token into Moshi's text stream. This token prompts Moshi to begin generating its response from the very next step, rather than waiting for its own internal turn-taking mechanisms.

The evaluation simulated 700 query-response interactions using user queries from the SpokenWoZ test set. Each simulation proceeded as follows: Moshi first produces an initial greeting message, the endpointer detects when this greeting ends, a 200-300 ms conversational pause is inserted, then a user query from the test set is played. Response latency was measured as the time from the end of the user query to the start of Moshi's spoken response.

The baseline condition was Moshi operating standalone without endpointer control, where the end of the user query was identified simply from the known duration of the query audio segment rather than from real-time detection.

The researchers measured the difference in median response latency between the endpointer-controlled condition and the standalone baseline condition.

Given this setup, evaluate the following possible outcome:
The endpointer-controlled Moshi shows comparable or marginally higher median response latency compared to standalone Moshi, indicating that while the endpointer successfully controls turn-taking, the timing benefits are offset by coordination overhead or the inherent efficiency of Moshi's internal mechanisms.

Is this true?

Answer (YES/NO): NO